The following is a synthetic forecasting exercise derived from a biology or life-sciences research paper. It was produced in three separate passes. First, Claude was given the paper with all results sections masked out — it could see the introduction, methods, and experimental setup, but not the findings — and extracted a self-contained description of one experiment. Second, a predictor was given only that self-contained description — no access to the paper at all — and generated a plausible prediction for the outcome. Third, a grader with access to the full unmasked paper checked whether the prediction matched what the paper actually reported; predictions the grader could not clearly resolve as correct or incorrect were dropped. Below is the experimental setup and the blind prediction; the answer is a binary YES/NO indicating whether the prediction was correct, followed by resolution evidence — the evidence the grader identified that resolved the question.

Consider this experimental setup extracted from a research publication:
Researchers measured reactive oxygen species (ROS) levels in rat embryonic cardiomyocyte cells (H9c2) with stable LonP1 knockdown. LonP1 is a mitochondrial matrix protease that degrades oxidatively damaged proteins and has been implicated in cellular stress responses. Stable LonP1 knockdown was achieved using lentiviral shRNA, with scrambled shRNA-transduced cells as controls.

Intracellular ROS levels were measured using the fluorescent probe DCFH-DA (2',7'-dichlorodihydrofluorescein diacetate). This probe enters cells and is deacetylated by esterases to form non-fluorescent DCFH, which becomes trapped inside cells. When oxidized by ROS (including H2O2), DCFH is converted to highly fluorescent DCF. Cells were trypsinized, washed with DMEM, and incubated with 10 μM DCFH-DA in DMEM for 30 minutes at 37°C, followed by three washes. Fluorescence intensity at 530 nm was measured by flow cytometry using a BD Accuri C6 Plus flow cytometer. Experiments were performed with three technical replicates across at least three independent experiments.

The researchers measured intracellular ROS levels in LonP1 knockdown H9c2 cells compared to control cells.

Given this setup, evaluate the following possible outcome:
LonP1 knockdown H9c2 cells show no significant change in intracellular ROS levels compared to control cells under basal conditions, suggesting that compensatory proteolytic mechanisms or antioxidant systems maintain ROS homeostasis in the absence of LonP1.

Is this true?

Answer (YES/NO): NO